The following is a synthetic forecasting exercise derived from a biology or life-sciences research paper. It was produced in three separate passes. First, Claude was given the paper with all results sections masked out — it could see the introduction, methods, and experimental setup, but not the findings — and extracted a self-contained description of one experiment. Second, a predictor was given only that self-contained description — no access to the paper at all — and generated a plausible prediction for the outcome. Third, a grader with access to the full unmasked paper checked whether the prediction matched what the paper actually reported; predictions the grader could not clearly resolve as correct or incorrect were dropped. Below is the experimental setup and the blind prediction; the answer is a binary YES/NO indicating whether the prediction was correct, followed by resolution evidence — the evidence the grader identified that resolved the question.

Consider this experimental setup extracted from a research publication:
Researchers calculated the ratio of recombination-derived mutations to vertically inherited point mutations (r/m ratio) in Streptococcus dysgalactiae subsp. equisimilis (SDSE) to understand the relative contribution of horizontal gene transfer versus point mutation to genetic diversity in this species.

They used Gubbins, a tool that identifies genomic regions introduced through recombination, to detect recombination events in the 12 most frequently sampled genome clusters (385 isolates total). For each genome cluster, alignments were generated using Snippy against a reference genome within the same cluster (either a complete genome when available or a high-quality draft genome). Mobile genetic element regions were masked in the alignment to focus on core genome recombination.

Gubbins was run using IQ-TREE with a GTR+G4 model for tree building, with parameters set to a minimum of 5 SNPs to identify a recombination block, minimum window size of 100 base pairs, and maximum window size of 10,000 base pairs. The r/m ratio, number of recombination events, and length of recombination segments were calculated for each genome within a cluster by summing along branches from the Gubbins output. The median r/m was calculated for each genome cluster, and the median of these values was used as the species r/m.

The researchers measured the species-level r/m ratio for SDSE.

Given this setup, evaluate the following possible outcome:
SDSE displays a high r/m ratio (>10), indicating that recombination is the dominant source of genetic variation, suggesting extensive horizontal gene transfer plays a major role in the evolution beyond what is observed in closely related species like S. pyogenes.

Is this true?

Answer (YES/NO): NO